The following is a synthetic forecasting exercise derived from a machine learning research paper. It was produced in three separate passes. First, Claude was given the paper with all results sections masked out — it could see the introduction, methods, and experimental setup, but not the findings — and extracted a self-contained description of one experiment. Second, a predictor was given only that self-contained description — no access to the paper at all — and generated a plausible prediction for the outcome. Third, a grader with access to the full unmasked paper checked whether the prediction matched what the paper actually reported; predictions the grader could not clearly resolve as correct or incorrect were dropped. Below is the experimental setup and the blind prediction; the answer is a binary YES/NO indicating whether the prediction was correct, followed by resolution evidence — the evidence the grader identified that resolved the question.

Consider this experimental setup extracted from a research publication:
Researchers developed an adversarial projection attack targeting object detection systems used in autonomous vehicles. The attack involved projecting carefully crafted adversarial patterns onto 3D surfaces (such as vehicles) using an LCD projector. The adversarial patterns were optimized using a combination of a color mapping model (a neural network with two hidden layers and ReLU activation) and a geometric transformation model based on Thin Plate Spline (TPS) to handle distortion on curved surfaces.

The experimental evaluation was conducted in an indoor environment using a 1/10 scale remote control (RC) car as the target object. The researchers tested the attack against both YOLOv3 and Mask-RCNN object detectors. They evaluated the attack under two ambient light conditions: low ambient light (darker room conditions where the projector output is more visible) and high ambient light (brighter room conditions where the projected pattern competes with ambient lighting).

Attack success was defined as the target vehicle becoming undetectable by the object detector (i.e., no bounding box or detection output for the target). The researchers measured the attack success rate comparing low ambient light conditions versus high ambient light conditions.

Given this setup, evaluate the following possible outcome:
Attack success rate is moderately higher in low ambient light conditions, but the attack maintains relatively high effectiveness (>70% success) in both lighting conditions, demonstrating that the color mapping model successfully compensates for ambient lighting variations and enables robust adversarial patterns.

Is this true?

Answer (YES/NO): NO